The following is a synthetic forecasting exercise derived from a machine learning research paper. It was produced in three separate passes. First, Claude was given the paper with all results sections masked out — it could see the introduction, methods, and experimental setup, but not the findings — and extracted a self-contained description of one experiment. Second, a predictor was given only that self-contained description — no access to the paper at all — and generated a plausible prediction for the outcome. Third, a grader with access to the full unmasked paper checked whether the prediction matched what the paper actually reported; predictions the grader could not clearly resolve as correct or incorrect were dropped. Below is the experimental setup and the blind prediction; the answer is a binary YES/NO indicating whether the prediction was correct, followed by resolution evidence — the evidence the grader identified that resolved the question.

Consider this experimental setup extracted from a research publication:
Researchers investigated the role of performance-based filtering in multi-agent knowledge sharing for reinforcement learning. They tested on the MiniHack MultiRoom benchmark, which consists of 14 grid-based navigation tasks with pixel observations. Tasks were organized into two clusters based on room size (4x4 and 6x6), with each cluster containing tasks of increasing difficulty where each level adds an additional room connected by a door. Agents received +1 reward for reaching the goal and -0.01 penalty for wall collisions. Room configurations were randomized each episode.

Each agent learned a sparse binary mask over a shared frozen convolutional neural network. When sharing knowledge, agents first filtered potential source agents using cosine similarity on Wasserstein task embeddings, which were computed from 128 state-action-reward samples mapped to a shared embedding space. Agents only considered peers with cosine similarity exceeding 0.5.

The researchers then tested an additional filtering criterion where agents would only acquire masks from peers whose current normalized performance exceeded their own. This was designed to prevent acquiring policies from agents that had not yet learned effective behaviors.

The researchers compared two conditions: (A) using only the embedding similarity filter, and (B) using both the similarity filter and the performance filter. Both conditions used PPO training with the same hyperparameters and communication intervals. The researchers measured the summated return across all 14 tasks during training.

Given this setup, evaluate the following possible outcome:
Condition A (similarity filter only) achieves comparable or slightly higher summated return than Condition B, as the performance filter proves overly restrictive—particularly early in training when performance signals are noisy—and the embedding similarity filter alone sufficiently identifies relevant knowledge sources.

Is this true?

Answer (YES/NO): NO